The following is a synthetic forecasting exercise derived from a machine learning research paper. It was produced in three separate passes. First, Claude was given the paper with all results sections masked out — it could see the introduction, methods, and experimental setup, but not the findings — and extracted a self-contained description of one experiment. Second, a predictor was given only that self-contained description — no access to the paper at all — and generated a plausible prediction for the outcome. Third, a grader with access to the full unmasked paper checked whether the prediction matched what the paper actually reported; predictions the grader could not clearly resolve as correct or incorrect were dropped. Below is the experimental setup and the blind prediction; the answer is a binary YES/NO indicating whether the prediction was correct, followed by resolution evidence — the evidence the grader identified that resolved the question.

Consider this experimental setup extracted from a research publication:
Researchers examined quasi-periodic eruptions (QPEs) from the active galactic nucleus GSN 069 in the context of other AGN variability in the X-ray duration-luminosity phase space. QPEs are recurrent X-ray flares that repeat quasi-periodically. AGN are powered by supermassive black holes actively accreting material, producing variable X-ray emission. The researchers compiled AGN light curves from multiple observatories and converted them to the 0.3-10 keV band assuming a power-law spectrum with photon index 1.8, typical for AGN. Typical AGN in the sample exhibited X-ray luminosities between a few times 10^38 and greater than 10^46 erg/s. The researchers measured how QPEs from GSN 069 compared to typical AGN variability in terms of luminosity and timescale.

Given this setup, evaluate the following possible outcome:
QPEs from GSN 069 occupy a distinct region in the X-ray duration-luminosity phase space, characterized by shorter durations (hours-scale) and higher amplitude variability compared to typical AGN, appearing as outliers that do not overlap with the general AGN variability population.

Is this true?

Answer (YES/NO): NO